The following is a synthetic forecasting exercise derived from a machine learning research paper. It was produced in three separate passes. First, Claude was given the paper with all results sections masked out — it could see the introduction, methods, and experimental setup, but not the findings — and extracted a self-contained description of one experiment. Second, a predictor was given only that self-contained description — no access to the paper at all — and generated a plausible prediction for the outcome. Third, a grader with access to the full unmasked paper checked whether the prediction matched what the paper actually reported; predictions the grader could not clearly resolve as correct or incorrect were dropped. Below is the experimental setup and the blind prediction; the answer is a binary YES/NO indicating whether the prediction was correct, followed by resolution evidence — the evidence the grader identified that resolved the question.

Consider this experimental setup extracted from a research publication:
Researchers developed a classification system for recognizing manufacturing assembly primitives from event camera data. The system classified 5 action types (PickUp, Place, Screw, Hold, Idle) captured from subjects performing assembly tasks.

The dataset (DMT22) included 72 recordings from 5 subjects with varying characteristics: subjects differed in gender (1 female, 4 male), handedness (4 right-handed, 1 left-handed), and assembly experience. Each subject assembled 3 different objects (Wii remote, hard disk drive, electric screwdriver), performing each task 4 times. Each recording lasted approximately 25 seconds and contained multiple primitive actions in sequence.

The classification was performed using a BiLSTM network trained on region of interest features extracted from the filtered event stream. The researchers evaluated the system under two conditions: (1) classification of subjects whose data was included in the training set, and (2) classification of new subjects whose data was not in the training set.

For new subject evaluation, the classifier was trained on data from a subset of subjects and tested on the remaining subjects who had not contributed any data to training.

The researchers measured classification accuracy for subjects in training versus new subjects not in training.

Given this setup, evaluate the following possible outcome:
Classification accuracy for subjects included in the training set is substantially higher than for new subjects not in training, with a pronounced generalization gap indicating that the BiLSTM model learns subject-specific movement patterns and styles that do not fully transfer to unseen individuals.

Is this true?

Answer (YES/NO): NO